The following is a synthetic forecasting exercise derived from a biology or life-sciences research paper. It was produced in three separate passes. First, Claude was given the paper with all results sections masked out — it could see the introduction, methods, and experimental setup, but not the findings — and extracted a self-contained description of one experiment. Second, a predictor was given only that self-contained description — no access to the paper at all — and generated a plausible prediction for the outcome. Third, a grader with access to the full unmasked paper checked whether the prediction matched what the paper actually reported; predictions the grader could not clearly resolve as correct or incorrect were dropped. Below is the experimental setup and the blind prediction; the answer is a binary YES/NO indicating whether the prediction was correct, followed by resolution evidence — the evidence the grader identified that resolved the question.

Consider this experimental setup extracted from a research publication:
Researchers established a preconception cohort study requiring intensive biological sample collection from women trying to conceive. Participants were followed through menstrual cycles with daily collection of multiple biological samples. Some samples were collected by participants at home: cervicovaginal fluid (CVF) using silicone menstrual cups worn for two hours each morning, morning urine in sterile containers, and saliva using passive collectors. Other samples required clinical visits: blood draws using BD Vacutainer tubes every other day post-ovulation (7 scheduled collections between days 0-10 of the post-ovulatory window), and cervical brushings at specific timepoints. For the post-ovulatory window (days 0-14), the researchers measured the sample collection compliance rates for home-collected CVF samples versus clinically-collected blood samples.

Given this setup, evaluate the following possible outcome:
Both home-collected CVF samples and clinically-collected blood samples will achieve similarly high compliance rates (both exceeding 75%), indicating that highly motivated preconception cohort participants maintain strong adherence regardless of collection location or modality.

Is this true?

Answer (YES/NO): NO